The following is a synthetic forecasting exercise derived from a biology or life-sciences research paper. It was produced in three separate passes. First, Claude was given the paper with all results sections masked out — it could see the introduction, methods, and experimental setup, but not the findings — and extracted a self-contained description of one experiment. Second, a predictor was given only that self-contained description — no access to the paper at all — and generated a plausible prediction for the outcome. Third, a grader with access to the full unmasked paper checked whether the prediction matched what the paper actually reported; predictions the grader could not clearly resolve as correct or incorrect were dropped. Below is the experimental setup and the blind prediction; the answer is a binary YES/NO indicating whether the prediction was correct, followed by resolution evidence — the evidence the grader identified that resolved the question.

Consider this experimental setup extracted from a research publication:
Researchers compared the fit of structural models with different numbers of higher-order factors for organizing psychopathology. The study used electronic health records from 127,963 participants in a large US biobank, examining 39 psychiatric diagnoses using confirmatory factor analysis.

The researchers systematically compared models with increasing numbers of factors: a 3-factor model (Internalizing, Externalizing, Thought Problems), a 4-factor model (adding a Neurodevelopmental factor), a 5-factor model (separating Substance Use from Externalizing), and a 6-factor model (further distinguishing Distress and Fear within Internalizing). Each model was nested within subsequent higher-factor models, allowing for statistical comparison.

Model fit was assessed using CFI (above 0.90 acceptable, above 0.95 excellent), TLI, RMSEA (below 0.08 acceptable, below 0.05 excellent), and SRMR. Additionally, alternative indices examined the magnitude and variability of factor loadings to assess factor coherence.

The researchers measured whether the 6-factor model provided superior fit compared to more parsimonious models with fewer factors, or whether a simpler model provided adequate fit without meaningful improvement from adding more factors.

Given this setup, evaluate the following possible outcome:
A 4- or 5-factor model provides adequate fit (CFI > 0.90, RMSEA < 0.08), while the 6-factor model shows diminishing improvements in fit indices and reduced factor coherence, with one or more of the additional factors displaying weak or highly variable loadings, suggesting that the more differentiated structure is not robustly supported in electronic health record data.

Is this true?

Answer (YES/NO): NO